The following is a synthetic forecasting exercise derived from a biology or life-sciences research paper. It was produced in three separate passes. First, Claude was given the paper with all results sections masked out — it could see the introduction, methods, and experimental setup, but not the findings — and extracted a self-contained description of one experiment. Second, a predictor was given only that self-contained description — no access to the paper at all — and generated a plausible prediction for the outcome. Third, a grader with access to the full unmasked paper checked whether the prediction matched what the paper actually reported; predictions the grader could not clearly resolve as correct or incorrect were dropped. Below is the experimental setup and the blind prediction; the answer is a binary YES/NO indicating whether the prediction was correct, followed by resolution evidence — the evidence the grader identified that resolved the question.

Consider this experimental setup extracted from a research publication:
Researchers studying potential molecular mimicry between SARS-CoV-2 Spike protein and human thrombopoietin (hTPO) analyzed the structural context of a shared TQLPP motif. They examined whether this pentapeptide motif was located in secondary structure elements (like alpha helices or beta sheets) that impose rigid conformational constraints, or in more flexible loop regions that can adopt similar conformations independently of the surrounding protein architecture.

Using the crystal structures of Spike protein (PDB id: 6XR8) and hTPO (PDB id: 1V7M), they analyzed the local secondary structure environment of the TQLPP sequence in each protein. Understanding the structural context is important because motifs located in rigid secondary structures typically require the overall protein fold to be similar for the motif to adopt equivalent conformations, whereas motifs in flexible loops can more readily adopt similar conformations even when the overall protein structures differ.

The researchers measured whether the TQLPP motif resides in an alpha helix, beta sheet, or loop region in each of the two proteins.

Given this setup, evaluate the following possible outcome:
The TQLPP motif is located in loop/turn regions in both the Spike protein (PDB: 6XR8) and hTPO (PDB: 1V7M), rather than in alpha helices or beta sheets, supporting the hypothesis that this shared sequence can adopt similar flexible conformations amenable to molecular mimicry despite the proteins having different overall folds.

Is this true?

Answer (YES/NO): YES